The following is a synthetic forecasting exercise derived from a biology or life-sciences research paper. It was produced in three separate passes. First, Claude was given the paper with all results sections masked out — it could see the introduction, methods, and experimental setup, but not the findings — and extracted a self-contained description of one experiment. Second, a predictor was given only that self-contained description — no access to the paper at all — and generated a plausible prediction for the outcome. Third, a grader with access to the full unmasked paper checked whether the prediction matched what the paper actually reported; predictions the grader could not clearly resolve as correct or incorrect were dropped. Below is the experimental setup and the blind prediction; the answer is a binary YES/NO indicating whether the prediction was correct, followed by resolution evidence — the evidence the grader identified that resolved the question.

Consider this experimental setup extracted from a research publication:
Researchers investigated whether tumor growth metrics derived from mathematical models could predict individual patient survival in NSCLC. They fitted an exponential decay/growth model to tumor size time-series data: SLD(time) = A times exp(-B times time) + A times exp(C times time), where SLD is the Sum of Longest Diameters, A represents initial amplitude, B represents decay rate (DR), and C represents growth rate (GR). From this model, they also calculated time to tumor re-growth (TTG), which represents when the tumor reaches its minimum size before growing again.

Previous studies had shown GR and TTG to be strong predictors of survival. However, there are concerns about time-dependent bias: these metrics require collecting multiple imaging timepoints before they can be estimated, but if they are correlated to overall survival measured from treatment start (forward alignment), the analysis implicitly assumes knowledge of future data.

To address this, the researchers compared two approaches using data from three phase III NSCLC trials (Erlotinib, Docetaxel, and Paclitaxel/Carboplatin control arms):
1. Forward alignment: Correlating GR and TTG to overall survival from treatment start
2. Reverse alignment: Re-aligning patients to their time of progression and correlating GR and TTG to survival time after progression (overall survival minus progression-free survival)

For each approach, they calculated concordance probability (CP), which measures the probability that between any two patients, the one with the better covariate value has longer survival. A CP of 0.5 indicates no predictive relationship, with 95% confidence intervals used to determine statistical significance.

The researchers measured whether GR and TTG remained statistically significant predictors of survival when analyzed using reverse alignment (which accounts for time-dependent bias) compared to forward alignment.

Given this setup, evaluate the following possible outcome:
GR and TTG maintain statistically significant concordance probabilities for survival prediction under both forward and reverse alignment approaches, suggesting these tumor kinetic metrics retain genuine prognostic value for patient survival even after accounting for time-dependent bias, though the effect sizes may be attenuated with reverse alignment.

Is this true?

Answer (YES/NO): NO